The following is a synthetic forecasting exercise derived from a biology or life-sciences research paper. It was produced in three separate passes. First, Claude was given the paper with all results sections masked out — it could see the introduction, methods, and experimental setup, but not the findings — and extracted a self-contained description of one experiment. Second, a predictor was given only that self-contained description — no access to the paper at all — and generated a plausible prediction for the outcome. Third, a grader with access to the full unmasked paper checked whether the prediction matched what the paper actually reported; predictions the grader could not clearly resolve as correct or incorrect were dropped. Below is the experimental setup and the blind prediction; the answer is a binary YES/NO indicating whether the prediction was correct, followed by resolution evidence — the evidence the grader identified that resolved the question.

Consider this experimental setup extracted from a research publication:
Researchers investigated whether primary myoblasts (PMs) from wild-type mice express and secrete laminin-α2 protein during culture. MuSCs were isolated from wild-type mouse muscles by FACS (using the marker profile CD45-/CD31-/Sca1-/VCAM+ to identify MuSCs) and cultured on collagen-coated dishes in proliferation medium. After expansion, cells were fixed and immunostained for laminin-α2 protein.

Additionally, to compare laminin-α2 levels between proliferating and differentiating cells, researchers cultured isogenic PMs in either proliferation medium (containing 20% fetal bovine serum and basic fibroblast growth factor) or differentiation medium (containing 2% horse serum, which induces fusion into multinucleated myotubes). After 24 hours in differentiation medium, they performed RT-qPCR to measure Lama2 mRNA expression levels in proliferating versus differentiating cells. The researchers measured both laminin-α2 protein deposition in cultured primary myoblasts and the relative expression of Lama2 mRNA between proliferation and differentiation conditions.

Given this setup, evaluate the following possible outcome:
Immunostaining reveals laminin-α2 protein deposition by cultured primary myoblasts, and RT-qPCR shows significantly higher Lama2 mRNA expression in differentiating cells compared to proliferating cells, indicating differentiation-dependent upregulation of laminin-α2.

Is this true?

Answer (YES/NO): NO